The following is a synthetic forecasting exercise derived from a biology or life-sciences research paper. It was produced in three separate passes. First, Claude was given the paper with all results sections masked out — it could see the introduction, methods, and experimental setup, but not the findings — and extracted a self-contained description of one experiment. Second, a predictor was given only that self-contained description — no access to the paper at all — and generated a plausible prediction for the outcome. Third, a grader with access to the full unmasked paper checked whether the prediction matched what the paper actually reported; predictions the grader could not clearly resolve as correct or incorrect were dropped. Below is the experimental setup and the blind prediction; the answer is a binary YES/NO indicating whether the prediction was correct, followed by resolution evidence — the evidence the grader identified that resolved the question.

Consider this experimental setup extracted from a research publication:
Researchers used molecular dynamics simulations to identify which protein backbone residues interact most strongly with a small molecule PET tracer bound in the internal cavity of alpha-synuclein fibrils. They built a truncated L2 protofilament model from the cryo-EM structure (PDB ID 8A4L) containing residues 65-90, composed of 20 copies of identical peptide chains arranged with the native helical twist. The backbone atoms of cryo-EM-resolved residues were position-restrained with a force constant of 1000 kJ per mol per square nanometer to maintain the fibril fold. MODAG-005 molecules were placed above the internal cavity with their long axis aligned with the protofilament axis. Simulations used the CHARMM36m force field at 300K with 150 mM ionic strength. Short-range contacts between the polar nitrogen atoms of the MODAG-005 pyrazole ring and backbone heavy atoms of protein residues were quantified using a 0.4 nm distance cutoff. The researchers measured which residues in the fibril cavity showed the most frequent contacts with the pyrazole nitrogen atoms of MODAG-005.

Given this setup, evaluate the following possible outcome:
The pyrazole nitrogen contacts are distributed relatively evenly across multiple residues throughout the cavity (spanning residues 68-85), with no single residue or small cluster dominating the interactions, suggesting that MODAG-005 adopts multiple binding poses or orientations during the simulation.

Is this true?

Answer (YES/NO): NO